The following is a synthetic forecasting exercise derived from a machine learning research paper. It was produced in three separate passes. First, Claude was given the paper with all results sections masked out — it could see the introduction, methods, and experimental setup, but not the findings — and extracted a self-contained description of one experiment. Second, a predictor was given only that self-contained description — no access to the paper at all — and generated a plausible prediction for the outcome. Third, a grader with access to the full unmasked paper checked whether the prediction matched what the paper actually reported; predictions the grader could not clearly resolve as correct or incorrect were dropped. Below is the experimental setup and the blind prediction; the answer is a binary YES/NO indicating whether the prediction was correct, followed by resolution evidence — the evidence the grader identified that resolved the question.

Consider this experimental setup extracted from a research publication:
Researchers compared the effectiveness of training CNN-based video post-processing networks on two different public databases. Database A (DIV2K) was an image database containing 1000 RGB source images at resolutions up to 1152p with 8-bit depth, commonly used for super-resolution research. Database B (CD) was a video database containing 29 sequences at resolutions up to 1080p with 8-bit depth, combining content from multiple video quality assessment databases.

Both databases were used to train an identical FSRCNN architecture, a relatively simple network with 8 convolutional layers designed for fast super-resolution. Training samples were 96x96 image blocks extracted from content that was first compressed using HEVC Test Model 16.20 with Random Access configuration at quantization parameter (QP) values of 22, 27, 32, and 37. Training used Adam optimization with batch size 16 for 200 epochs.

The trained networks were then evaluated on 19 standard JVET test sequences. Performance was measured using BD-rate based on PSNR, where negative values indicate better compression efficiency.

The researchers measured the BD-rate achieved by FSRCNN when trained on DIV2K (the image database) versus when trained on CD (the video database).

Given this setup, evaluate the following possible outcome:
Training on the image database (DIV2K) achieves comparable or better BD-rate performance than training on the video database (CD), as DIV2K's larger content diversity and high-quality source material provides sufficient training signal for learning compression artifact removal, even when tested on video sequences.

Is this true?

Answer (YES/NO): YES